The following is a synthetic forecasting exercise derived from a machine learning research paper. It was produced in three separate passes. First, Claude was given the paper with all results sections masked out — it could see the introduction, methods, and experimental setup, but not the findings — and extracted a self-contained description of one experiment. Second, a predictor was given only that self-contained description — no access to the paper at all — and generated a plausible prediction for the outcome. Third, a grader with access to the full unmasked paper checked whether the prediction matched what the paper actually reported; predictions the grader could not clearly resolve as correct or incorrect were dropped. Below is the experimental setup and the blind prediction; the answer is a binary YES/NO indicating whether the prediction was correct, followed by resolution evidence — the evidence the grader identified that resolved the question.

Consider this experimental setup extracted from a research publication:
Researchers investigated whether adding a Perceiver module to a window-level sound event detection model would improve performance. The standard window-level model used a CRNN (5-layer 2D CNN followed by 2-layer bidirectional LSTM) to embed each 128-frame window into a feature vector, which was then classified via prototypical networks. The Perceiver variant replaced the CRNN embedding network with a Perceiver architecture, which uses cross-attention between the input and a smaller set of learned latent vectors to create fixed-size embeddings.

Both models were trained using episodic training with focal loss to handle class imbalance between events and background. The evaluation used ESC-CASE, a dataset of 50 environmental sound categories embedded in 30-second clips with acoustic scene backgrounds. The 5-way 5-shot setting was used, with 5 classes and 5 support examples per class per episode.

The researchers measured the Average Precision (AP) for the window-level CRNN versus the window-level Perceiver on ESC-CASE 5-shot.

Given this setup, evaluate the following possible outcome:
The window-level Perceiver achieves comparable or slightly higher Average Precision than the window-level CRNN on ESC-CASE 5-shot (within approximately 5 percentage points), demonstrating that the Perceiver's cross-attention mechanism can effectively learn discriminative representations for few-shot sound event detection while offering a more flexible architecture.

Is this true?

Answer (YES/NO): YES